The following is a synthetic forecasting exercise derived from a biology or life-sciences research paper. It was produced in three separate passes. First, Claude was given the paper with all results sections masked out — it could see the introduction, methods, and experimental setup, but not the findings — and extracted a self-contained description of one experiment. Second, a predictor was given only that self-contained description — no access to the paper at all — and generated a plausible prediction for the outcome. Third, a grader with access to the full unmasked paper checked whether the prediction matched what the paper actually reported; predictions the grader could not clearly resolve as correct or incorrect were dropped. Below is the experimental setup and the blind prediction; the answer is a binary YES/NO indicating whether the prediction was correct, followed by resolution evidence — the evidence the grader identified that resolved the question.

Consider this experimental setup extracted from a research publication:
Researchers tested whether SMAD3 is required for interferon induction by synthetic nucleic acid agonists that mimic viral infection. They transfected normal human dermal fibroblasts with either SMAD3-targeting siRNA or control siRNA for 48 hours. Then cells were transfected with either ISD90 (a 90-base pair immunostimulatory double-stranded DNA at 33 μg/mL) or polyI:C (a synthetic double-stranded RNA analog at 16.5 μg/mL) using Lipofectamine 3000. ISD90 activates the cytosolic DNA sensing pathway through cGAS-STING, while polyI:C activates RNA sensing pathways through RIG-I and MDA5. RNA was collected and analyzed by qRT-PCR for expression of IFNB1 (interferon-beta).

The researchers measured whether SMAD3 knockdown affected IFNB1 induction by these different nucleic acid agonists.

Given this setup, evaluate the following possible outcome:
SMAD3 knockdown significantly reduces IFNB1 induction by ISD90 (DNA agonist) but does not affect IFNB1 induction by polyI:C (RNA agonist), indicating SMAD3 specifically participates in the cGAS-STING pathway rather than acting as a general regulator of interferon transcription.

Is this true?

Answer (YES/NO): NO